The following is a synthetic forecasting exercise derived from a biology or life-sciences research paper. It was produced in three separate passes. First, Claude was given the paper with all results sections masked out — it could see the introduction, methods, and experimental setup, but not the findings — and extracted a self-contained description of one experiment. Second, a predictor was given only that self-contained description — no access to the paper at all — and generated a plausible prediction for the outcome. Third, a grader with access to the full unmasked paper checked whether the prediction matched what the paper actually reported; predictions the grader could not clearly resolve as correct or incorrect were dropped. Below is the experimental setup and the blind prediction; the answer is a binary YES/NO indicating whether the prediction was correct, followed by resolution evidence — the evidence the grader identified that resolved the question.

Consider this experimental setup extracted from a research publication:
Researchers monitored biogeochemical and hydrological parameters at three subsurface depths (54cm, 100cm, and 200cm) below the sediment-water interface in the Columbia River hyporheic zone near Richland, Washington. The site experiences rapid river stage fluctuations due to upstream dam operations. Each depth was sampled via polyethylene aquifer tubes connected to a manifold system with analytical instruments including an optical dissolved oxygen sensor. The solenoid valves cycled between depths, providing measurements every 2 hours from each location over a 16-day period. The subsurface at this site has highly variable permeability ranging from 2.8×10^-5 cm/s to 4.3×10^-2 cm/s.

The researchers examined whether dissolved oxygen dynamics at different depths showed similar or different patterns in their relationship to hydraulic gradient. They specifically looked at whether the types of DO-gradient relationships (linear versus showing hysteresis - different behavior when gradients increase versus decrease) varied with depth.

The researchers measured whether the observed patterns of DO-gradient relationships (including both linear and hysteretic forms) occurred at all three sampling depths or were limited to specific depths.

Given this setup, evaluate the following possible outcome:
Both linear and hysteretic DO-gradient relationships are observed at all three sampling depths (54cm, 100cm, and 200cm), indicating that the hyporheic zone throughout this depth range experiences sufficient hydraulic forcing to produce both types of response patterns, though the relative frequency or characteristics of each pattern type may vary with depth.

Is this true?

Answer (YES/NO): YES